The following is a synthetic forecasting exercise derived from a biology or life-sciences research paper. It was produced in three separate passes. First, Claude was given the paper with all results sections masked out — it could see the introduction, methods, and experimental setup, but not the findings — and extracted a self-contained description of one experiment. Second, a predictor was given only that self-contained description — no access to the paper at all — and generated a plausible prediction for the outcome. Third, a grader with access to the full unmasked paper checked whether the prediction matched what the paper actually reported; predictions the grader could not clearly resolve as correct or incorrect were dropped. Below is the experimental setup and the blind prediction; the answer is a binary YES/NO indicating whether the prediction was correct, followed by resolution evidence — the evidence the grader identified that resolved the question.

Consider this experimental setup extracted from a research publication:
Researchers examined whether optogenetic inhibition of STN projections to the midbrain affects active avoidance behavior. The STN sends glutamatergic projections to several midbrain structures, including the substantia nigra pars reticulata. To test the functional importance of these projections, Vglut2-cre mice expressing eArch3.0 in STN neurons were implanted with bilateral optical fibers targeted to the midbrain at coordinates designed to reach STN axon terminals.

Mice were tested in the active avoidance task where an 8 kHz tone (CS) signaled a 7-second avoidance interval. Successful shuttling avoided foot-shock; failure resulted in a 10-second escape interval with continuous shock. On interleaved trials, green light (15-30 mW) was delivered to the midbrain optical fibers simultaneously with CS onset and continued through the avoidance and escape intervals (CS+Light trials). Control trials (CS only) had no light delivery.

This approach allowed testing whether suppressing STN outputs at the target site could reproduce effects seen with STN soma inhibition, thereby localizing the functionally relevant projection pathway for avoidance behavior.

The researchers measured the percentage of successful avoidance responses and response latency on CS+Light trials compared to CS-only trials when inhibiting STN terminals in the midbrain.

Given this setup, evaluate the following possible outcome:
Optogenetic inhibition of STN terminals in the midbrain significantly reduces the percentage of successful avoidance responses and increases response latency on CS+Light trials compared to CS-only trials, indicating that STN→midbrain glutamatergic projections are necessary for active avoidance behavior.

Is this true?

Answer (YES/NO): YES